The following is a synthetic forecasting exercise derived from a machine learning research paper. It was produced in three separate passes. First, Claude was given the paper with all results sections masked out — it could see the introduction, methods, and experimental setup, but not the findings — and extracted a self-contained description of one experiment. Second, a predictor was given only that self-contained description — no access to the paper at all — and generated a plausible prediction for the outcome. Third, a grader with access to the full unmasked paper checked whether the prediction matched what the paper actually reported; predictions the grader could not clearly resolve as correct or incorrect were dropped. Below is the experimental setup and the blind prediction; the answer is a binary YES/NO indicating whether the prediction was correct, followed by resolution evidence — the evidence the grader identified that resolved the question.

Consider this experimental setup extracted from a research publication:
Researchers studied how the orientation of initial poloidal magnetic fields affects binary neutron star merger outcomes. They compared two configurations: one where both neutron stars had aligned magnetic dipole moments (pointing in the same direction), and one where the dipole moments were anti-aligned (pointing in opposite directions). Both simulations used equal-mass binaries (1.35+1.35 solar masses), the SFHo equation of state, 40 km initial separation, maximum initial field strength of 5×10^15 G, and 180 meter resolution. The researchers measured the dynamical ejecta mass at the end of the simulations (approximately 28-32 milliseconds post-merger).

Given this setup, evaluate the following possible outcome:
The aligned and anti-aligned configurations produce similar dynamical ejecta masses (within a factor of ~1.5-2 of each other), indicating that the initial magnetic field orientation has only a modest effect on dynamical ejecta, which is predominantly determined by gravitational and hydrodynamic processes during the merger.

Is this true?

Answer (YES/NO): YES